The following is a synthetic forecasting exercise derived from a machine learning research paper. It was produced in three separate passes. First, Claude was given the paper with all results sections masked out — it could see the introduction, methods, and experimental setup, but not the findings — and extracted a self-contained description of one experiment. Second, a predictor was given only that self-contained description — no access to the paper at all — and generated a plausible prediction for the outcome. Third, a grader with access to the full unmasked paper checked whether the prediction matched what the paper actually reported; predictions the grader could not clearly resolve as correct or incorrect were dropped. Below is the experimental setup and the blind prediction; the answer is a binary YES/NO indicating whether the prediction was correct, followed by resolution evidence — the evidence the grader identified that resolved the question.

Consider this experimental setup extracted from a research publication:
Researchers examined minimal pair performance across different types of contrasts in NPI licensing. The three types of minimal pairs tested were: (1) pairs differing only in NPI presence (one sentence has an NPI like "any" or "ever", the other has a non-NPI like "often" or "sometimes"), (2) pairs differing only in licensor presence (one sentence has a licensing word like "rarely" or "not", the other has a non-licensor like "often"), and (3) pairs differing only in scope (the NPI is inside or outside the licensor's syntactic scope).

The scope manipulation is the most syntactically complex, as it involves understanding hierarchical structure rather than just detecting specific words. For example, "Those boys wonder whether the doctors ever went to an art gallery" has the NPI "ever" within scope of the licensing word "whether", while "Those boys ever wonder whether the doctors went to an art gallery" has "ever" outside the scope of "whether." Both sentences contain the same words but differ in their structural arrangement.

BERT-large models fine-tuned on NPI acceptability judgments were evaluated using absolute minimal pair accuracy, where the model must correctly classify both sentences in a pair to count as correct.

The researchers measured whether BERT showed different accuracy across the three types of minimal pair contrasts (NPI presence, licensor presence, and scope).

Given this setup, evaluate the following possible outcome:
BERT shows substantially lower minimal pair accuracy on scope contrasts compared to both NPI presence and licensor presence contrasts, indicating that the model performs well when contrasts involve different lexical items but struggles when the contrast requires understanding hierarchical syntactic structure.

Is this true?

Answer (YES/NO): NO